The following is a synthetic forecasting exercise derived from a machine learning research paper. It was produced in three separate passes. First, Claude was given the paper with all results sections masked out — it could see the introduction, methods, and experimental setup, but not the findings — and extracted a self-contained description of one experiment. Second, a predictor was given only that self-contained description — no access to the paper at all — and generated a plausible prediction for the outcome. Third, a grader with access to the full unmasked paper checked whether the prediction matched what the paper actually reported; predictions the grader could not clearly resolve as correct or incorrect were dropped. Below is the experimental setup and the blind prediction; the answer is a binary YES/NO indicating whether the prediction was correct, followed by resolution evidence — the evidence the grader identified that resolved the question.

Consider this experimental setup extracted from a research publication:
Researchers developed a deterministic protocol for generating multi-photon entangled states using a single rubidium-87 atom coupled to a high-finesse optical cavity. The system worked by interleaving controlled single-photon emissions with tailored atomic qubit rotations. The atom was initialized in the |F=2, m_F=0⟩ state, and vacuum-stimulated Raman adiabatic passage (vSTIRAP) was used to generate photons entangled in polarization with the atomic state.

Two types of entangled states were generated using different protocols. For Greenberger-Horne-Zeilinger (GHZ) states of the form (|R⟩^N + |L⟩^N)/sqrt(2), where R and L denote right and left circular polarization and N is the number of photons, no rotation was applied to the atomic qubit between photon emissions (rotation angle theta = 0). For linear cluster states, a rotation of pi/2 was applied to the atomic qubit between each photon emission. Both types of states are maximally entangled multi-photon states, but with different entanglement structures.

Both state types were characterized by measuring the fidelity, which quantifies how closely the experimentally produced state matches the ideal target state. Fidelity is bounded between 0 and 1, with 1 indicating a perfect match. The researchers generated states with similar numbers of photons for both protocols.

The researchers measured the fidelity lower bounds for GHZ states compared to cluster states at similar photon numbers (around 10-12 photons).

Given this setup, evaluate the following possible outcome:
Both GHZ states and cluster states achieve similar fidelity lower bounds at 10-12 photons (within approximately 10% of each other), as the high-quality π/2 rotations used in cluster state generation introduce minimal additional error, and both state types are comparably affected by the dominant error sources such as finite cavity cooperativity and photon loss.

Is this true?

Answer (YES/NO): NO